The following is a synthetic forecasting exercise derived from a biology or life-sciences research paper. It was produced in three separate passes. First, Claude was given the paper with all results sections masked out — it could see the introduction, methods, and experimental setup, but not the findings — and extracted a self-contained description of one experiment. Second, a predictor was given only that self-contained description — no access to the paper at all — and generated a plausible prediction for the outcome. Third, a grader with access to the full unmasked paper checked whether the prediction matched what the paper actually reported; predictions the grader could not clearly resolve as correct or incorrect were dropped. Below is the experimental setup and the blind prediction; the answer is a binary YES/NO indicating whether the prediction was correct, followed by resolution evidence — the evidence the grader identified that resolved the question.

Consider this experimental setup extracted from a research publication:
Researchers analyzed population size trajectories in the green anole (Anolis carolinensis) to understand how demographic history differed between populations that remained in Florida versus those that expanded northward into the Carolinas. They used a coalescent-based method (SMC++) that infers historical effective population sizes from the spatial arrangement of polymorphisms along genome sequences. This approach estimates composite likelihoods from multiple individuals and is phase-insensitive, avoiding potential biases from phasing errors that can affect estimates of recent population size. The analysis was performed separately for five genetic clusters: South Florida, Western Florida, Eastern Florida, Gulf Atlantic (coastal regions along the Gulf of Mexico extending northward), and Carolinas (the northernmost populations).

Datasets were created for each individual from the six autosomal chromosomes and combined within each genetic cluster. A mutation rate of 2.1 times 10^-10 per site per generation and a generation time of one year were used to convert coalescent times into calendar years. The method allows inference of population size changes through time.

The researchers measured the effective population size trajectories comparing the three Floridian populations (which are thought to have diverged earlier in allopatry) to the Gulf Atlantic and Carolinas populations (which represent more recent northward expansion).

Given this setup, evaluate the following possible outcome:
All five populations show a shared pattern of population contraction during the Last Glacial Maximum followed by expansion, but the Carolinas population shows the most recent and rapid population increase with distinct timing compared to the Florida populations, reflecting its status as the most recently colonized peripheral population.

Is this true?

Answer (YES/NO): NO